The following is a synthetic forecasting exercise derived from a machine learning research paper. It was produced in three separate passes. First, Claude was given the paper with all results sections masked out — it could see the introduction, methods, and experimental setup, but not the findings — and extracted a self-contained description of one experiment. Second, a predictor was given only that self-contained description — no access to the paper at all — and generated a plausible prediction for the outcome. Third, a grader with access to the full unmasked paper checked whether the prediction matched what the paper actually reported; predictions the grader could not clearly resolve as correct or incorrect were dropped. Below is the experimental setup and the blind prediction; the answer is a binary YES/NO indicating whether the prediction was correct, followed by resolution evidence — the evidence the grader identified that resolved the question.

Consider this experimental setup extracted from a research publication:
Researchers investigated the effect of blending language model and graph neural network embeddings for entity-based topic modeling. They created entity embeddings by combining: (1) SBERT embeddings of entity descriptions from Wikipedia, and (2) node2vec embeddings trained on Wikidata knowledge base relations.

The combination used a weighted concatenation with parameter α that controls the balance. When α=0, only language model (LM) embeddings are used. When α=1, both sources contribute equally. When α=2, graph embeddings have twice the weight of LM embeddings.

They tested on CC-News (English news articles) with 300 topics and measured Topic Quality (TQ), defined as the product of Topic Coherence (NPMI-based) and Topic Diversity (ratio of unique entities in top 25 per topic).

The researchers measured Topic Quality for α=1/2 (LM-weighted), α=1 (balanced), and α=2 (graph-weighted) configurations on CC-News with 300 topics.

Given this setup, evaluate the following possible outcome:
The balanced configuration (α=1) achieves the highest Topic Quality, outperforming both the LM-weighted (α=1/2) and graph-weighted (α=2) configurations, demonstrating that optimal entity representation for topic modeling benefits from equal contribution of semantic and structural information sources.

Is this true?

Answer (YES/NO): NO